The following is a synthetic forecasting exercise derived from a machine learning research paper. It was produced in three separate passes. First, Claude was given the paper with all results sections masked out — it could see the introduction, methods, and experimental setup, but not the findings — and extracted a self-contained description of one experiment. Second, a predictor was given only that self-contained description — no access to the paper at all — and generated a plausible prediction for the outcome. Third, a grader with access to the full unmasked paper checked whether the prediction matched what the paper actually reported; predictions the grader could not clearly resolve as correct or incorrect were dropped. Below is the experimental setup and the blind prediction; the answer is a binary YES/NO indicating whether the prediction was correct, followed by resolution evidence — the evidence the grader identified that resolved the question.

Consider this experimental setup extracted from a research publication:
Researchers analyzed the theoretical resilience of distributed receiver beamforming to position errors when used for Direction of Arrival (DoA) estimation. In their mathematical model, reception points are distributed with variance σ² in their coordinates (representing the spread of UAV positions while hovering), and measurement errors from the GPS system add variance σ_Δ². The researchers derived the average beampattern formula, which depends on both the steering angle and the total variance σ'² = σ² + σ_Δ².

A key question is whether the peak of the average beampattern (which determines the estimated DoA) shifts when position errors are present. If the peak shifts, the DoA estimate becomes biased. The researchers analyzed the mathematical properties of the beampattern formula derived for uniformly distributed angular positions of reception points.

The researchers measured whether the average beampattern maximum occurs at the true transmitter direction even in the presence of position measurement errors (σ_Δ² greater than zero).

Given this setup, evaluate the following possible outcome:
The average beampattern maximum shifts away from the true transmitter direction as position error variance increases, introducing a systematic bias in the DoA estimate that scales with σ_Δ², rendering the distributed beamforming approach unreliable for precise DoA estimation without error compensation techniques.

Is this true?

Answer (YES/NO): NO